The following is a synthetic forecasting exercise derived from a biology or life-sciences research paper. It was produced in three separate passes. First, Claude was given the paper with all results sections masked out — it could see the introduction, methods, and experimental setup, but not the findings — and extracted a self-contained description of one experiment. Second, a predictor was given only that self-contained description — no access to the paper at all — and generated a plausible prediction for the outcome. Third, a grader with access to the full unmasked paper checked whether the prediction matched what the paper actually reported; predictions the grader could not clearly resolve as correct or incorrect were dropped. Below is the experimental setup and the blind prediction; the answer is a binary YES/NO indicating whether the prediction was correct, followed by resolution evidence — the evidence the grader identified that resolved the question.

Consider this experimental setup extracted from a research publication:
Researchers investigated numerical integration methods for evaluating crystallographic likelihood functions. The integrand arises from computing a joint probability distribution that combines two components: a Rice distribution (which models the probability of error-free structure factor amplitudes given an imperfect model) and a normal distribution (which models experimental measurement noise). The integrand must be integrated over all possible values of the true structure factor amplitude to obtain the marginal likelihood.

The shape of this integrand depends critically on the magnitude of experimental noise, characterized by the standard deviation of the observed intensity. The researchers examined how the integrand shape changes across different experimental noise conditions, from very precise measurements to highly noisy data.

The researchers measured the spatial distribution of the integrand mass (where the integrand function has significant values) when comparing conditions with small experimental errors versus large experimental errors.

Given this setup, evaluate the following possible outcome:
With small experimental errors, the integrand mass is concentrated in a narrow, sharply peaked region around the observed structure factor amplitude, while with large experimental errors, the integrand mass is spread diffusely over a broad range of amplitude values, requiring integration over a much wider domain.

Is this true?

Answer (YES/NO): YES